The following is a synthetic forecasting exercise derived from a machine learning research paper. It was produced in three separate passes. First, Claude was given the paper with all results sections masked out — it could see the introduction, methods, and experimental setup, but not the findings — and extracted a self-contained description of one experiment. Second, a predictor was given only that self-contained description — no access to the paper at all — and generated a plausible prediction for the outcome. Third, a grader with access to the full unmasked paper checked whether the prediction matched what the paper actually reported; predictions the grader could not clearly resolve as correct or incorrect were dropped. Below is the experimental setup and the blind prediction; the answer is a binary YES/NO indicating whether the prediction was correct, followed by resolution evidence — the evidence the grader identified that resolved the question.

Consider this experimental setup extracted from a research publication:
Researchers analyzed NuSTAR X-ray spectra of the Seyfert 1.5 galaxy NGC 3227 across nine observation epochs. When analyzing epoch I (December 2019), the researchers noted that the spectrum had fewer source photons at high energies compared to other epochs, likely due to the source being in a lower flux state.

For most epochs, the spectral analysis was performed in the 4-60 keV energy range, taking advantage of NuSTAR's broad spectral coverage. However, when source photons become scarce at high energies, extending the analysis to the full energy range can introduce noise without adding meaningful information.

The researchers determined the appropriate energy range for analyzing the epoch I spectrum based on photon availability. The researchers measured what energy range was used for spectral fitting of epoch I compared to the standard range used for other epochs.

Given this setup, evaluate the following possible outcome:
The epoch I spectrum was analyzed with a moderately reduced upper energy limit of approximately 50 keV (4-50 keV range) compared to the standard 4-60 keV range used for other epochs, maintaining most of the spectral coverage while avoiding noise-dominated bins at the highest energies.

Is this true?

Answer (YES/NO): YES